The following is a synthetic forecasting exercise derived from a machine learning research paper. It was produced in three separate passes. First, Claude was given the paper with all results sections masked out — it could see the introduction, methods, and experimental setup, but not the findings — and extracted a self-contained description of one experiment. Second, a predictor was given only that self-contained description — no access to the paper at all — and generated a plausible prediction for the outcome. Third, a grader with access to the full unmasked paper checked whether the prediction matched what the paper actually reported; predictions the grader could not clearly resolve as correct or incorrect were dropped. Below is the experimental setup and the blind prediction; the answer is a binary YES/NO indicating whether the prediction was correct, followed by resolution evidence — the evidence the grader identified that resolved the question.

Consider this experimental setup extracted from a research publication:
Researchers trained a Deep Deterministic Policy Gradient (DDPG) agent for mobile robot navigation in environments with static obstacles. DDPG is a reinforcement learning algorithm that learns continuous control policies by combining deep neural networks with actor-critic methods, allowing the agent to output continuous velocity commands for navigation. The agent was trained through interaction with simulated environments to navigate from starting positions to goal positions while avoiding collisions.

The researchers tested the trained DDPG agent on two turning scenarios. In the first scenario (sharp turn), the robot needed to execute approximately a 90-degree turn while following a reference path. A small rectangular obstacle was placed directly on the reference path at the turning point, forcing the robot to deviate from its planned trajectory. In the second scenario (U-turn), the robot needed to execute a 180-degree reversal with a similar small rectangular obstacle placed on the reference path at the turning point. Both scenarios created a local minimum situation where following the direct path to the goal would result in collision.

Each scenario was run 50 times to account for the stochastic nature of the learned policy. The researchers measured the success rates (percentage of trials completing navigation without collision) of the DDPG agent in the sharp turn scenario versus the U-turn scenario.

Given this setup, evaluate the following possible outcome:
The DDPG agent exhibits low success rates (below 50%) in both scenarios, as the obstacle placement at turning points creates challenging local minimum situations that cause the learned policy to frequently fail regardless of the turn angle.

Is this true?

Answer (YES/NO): NO